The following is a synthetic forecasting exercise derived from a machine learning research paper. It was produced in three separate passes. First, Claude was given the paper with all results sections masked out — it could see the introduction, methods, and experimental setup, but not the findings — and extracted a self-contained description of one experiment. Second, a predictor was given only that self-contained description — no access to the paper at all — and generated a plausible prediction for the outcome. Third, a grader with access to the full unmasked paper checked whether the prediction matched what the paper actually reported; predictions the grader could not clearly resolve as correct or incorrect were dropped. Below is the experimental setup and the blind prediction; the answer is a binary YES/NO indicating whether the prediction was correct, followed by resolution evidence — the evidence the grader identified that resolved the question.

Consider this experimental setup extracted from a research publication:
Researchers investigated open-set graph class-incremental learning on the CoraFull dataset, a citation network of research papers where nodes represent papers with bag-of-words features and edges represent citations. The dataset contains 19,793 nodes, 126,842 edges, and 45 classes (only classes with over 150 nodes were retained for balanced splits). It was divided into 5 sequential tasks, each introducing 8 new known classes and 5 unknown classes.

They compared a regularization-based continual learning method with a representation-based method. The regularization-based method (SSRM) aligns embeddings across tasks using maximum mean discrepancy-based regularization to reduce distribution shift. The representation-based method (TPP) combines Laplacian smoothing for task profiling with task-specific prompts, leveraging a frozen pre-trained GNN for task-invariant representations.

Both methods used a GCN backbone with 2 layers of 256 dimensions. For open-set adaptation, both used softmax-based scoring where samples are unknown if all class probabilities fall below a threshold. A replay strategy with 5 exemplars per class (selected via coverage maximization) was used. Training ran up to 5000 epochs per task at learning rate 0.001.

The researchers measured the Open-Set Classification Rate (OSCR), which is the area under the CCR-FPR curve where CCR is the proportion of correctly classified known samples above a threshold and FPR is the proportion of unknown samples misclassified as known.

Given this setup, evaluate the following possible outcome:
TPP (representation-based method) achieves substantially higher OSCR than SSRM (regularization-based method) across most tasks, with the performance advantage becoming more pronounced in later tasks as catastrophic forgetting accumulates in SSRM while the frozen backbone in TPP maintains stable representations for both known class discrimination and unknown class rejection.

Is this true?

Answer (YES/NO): NO